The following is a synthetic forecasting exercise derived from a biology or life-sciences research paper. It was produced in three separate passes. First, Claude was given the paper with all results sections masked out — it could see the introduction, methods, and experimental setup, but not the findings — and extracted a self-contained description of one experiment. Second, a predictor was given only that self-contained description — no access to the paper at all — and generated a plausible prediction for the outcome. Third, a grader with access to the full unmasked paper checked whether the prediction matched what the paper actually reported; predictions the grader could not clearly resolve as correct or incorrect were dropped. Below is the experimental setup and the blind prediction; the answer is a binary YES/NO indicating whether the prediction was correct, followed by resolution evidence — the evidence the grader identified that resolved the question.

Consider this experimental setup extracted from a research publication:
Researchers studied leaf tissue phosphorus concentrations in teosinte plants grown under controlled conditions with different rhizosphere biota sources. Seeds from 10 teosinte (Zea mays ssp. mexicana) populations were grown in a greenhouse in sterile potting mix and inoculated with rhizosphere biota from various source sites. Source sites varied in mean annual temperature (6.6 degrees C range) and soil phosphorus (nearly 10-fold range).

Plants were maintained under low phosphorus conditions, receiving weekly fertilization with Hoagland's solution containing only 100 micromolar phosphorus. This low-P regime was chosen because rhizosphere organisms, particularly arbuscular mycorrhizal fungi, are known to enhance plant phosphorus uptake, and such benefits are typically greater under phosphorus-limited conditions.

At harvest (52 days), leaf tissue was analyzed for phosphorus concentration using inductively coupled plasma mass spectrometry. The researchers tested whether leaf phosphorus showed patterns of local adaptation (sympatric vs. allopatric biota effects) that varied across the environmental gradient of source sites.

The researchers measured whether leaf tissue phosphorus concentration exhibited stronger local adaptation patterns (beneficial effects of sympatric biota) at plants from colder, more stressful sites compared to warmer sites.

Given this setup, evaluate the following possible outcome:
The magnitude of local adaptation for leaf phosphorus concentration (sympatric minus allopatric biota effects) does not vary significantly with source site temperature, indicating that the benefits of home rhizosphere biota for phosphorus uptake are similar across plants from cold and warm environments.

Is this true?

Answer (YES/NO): NO